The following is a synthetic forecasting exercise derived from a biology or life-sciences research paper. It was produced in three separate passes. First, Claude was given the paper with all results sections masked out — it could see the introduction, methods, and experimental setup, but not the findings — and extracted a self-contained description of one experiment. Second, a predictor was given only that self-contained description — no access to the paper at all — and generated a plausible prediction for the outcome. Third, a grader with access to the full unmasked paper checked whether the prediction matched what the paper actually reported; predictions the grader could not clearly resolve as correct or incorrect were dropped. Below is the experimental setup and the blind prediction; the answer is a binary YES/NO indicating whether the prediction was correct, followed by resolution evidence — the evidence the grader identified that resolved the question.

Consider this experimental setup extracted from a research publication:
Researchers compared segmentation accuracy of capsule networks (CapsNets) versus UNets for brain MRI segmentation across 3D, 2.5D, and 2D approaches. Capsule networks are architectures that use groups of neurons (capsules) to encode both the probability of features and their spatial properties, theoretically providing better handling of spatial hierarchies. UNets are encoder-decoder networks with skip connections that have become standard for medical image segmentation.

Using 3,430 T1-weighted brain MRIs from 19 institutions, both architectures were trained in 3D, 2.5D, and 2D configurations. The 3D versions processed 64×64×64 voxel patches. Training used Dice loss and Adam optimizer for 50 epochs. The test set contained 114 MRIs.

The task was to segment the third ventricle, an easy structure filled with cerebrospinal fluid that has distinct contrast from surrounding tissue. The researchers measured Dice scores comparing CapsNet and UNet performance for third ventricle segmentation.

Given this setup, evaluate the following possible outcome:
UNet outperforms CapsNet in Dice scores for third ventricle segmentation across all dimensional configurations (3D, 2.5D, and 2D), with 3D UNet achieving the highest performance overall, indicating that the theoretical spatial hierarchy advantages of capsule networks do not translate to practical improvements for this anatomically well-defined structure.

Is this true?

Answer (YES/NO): NO